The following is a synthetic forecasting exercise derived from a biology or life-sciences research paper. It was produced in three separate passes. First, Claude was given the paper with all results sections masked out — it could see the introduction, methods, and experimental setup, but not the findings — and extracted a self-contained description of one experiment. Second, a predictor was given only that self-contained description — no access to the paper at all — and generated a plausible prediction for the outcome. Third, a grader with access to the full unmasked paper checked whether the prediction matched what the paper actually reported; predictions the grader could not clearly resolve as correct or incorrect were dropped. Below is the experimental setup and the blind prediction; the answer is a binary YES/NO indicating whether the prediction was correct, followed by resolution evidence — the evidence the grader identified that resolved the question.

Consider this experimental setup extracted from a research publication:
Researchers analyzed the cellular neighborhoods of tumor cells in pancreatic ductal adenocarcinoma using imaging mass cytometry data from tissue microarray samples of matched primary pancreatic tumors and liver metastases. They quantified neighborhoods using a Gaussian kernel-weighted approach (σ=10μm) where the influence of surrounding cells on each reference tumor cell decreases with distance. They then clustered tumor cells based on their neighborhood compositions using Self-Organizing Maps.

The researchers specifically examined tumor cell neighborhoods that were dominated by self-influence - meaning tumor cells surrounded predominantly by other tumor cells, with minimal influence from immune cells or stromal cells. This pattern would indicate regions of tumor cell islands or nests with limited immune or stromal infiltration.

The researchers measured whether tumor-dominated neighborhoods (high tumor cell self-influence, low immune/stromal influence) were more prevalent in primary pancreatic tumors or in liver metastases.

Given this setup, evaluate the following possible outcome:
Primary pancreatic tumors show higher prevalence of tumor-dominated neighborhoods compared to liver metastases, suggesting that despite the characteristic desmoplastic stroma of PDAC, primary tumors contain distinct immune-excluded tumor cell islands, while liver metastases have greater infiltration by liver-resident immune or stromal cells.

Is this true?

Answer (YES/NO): NO